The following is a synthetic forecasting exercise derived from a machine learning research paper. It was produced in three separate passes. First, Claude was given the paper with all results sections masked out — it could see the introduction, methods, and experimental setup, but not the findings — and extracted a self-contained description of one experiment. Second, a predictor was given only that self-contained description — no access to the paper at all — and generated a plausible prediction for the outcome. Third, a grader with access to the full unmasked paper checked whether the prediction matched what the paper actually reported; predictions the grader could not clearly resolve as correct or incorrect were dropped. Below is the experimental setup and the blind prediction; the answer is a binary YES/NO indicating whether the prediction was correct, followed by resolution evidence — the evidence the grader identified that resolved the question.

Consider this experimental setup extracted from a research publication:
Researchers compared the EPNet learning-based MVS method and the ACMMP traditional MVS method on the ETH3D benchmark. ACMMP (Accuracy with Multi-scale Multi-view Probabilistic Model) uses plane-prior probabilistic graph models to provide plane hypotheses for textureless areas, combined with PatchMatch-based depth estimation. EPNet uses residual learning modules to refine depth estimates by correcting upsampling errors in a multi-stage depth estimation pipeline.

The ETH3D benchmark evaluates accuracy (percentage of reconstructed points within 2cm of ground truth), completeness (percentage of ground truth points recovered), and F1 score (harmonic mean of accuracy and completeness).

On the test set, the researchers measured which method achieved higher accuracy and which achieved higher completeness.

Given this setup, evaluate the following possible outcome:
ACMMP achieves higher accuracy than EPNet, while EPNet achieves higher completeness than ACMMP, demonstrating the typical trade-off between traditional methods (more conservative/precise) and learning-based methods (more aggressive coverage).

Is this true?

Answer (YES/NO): YES